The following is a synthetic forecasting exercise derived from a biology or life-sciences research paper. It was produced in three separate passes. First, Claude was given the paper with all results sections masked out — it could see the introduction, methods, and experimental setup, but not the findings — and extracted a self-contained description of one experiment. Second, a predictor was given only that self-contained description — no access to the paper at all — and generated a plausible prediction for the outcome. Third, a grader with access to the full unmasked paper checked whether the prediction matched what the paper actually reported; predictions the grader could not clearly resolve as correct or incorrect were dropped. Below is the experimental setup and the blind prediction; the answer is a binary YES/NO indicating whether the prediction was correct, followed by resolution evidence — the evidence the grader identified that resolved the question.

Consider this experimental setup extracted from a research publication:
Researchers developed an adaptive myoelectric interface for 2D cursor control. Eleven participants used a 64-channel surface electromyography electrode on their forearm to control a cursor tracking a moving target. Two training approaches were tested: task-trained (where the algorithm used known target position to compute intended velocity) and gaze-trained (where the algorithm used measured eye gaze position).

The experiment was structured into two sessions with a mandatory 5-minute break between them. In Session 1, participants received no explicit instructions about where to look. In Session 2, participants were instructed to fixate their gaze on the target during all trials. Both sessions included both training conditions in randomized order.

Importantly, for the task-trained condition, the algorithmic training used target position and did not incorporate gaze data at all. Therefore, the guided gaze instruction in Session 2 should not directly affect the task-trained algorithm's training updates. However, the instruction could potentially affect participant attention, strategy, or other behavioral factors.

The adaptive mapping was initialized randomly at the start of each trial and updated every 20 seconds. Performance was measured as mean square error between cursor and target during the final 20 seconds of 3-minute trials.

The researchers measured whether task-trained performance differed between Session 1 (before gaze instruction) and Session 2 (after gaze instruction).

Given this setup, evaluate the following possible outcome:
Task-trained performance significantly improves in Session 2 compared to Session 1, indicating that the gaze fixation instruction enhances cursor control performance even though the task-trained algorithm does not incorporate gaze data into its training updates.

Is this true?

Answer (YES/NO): NO